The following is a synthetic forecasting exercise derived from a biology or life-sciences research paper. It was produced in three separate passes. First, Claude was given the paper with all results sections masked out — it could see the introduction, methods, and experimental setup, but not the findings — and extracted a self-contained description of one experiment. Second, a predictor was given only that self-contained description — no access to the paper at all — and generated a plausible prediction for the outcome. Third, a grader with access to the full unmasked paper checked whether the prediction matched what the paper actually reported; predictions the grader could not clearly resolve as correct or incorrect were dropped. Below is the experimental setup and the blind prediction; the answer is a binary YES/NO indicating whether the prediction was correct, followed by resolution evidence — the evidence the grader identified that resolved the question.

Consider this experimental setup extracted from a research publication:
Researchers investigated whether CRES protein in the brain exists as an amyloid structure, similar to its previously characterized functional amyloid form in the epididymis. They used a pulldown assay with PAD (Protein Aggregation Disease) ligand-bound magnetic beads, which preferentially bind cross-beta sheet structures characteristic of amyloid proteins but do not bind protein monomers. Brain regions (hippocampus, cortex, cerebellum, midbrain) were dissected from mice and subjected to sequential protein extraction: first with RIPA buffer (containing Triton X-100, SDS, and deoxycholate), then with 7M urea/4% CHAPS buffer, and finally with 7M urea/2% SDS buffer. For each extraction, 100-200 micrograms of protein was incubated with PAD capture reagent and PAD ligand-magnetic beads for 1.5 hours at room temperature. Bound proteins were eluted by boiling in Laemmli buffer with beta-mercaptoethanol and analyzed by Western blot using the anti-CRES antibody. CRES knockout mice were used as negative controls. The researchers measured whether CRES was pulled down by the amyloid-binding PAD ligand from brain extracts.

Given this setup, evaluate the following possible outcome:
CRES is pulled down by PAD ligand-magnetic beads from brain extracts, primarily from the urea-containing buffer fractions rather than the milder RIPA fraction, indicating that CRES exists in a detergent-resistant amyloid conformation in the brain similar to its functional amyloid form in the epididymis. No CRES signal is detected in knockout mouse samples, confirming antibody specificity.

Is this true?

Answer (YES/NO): NO